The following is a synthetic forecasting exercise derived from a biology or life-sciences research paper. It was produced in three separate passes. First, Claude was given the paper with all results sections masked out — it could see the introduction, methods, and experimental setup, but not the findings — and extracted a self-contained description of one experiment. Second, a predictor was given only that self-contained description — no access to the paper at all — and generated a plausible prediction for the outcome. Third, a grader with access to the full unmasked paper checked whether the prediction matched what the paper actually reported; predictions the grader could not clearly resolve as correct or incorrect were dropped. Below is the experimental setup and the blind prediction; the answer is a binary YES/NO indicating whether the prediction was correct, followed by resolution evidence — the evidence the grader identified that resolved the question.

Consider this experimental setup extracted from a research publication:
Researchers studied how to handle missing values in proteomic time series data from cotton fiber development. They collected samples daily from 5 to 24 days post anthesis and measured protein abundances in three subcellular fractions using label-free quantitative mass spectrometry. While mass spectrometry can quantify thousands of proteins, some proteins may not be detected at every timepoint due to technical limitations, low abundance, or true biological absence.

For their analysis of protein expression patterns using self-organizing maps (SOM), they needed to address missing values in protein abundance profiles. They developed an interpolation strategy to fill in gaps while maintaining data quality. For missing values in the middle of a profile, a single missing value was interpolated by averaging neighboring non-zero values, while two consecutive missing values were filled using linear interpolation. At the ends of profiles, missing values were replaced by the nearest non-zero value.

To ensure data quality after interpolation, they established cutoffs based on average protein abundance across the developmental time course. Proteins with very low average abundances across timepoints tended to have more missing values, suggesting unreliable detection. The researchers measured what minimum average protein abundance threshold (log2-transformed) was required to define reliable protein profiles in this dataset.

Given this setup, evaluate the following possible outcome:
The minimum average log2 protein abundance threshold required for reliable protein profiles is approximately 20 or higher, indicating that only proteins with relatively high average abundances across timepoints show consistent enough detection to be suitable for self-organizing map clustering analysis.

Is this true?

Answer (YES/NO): YES